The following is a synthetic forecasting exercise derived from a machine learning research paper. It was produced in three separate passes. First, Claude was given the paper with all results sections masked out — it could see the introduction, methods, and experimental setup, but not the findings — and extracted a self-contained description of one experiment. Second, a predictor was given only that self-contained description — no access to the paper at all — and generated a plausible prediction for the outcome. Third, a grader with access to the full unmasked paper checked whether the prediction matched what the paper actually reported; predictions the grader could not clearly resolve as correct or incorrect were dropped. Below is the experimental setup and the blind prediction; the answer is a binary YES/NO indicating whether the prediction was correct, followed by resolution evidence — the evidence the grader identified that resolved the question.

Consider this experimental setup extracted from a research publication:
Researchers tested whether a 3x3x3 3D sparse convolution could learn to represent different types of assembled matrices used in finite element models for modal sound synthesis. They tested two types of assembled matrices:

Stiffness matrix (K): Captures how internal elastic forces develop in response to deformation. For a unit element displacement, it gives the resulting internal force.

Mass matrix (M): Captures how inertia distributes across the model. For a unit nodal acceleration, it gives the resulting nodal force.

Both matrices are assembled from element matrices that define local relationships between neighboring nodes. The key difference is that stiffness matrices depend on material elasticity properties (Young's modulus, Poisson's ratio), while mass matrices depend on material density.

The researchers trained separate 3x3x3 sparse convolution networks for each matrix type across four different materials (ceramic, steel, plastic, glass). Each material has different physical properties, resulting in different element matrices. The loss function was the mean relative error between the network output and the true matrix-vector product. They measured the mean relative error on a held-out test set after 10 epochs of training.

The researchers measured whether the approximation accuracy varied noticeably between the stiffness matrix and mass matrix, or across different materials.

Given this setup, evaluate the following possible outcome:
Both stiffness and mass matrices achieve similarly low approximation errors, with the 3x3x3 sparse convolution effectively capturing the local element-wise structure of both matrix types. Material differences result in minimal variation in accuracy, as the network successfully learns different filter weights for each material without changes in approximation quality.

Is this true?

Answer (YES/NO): YES